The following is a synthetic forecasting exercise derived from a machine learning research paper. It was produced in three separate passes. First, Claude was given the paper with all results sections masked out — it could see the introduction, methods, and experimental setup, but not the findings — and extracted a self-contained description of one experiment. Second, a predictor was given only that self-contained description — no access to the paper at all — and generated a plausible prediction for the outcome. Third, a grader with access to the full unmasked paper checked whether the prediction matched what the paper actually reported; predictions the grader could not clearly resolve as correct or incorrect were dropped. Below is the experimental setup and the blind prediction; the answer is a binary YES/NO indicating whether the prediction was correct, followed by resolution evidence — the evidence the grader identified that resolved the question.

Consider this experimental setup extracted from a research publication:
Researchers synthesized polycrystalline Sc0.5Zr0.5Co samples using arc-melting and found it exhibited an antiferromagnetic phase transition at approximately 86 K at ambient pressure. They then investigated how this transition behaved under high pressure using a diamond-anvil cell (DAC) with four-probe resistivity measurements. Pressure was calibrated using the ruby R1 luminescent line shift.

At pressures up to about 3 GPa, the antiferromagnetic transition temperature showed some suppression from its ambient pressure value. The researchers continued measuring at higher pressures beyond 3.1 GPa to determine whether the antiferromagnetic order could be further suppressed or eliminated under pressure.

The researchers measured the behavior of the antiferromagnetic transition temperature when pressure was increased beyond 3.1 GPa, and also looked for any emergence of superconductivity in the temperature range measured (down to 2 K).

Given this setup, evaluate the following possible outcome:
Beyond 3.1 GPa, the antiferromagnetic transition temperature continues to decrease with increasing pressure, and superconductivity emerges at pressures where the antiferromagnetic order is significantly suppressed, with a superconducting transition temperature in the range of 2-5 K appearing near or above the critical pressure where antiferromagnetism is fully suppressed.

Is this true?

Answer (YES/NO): NO